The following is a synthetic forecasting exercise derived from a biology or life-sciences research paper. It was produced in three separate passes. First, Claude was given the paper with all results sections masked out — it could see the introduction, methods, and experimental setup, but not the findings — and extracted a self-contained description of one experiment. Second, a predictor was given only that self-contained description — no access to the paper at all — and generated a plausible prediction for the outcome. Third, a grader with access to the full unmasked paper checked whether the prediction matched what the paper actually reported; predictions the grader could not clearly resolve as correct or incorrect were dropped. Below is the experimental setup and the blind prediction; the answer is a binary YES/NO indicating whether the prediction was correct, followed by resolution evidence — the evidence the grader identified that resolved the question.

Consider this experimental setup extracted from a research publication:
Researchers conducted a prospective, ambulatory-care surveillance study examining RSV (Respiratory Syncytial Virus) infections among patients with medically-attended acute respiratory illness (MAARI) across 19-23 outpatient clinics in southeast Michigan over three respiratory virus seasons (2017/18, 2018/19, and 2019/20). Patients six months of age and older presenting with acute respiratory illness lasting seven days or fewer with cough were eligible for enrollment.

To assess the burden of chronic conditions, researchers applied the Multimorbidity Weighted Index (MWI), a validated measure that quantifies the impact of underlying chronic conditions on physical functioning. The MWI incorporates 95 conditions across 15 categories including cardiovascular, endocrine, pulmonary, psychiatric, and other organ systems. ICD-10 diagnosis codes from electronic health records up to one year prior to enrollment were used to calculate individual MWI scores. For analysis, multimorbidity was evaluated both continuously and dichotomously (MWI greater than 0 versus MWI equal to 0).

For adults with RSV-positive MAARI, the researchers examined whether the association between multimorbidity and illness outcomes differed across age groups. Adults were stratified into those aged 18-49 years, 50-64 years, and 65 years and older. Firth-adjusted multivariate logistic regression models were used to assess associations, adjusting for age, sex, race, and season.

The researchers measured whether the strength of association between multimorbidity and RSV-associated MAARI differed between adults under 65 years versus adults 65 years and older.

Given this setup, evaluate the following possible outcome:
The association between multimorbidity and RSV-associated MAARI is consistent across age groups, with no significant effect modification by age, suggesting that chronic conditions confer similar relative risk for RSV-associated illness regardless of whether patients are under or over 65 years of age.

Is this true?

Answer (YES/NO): NO